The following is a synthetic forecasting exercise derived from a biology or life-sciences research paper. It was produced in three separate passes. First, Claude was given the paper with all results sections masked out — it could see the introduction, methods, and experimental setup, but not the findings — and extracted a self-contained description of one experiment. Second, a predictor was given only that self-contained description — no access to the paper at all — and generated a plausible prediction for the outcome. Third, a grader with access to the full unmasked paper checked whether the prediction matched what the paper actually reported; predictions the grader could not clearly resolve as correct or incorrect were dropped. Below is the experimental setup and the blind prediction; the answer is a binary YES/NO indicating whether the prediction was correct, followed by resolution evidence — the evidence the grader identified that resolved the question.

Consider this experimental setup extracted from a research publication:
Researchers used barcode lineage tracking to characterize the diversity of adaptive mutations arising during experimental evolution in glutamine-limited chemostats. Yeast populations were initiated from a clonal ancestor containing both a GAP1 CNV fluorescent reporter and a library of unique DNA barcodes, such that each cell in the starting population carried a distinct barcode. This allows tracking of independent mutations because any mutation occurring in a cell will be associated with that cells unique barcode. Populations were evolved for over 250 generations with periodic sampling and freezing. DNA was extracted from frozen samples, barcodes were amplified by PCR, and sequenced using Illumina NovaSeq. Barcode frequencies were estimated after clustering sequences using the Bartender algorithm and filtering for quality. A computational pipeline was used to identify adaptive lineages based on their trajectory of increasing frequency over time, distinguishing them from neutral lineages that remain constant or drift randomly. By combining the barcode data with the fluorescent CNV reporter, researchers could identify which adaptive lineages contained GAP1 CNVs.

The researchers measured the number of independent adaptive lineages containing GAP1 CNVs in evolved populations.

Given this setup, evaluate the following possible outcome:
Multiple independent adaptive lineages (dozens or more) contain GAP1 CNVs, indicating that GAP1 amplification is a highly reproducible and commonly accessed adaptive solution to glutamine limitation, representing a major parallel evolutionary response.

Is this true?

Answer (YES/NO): YES